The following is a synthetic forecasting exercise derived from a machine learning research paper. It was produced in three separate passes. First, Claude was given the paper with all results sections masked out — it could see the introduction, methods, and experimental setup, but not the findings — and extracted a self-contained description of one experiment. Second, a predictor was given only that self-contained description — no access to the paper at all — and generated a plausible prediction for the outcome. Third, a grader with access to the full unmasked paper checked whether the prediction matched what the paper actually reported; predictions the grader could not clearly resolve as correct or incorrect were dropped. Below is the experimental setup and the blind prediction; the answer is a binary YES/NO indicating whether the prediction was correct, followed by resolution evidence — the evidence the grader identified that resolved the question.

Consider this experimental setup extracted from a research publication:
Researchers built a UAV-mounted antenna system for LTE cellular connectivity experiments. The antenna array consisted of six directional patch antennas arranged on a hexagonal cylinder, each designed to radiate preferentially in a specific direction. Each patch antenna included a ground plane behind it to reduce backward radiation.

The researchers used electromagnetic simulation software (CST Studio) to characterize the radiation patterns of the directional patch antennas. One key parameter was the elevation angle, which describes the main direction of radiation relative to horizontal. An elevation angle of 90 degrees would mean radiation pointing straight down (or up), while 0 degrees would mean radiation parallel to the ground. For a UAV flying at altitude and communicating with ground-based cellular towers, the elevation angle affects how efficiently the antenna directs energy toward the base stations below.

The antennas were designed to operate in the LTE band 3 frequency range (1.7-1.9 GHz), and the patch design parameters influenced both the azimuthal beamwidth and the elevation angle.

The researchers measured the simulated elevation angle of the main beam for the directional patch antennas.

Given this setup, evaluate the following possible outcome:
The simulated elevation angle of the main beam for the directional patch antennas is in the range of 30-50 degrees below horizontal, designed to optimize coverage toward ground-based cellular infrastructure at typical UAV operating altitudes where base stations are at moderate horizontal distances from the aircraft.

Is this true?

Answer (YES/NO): NO